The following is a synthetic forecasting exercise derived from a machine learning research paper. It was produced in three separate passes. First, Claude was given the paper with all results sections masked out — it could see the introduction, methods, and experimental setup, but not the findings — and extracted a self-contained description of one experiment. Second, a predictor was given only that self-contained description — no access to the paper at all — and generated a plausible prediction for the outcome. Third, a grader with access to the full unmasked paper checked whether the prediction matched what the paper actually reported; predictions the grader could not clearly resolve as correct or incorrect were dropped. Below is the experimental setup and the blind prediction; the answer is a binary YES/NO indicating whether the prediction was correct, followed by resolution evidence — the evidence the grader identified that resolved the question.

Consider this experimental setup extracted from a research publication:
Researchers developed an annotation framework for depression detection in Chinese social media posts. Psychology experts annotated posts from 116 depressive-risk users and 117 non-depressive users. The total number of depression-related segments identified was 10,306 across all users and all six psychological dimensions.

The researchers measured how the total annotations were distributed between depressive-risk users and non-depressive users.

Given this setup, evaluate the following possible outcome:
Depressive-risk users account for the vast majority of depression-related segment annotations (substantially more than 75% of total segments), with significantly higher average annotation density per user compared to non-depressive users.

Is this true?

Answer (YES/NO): YES